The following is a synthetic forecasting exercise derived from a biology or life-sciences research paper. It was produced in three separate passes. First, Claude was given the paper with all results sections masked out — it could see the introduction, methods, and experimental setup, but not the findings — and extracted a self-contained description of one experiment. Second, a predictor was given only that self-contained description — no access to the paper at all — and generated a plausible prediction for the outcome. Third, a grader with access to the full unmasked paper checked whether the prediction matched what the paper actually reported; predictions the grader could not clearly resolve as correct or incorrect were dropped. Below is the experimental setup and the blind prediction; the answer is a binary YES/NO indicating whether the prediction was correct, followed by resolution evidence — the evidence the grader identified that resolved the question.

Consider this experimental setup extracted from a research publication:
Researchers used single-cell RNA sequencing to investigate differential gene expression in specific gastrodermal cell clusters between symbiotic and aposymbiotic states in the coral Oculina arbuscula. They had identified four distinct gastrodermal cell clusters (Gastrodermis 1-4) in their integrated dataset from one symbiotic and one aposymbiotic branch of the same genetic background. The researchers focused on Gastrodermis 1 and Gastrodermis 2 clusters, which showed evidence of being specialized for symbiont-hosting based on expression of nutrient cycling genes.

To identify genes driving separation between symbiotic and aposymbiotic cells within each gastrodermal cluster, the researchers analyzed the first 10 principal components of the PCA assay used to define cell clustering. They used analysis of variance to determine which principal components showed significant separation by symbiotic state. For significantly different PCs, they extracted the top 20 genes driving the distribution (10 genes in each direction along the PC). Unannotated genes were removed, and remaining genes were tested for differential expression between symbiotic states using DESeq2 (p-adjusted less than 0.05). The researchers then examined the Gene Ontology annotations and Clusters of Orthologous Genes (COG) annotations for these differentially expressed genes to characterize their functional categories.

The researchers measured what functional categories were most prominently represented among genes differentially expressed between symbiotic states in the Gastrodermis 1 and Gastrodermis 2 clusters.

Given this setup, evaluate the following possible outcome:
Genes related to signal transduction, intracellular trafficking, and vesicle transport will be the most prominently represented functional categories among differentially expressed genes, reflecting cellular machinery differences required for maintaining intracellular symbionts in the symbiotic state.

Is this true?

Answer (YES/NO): NO